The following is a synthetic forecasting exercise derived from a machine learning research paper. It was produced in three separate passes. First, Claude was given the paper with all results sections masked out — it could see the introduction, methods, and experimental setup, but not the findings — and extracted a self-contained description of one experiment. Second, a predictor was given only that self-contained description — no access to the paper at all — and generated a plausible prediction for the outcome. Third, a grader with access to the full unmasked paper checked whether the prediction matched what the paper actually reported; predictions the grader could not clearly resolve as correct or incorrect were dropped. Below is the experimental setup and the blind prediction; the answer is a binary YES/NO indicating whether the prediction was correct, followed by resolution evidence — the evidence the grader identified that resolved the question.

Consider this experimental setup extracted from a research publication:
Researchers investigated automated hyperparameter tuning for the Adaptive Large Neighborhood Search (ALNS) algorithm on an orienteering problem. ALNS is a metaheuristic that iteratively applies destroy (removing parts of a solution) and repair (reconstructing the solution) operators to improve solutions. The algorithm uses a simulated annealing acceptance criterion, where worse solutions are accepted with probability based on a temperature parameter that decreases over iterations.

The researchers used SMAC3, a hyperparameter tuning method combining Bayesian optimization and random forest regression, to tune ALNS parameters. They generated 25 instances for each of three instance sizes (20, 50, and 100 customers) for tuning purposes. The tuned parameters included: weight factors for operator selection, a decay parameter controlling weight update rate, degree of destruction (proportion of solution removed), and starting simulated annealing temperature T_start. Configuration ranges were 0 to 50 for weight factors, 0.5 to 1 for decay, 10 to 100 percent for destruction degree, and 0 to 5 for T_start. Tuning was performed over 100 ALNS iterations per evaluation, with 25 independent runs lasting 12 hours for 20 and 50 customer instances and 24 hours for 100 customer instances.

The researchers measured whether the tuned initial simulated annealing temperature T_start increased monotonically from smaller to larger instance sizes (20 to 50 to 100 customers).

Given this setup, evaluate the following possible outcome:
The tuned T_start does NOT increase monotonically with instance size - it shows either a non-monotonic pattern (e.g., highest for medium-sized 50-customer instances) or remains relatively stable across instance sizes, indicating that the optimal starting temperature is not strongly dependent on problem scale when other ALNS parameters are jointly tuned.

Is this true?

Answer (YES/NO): NO